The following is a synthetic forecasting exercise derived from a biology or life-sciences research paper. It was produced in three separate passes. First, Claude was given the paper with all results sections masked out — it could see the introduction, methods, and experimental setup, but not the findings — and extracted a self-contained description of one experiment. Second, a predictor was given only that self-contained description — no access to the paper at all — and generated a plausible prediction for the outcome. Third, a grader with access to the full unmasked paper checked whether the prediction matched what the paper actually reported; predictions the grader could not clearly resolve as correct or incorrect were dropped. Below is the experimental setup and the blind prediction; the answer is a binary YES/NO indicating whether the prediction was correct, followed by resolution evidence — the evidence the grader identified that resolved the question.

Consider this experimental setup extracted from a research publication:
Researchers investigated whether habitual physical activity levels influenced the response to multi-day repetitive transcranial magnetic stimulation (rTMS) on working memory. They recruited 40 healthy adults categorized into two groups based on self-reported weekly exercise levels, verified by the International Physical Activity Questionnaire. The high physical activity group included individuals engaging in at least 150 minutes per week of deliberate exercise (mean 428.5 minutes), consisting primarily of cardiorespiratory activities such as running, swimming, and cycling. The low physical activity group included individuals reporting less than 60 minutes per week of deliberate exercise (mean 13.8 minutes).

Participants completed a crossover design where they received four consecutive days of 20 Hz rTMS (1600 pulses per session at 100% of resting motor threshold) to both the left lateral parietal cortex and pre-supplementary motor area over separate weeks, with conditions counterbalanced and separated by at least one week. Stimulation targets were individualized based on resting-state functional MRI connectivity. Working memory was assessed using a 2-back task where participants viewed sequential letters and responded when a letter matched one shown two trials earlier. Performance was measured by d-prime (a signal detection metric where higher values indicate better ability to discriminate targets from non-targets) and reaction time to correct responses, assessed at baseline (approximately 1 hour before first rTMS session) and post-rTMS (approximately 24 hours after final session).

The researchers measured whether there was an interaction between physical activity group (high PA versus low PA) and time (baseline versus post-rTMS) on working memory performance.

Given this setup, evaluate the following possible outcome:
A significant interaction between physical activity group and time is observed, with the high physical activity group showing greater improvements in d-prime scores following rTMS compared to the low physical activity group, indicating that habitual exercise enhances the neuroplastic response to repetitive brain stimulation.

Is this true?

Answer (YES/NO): NO